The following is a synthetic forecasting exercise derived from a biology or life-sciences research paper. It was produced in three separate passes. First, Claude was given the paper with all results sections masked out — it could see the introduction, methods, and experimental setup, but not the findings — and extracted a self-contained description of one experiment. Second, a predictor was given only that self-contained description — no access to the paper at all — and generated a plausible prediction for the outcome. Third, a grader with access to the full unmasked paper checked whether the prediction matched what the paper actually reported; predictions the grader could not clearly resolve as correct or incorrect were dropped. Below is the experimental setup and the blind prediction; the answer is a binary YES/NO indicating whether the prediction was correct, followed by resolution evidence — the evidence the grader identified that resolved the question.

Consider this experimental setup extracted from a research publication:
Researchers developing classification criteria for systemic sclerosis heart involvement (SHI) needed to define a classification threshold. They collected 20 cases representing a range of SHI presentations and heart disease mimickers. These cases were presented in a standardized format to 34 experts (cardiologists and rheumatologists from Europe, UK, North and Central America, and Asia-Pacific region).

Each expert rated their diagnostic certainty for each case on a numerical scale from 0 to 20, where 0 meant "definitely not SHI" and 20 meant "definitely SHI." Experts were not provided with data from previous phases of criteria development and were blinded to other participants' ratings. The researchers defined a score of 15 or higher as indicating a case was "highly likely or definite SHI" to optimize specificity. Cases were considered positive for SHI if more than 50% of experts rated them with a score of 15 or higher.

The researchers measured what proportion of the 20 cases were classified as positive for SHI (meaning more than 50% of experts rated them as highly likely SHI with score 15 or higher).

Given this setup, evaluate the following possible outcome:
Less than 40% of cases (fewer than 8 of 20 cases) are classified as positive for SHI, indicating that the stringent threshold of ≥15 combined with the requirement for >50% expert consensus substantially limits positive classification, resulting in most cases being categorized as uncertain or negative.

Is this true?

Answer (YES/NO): YES